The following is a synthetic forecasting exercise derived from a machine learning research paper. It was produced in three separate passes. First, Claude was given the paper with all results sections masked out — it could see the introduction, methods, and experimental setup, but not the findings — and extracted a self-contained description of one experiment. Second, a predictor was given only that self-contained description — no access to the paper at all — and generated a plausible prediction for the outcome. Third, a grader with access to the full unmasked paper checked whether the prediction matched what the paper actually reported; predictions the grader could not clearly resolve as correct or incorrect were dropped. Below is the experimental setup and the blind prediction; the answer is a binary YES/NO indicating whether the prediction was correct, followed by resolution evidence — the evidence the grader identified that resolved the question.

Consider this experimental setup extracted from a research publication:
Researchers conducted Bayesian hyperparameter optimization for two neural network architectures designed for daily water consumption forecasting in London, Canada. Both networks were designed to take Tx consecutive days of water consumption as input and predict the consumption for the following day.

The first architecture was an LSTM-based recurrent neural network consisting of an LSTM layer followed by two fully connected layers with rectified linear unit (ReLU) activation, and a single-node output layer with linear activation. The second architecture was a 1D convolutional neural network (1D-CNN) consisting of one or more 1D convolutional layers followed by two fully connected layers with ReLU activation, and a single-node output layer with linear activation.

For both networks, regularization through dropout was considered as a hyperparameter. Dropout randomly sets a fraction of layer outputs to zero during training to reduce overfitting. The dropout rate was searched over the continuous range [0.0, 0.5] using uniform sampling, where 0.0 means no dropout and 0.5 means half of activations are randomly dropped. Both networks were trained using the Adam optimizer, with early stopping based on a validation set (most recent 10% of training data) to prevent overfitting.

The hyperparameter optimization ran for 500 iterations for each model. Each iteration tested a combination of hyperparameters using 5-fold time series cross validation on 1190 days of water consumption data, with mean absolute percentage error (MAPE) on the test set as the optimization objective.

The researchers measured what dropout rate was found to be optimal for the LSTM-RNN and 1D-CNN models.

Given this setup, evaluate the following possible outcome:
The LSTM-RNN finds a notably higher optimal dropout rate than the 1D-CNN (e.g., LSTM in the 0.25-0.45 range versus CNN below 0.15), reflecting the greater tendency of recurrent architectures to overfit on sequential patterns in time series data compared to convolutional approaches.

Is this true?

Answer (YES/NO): NO